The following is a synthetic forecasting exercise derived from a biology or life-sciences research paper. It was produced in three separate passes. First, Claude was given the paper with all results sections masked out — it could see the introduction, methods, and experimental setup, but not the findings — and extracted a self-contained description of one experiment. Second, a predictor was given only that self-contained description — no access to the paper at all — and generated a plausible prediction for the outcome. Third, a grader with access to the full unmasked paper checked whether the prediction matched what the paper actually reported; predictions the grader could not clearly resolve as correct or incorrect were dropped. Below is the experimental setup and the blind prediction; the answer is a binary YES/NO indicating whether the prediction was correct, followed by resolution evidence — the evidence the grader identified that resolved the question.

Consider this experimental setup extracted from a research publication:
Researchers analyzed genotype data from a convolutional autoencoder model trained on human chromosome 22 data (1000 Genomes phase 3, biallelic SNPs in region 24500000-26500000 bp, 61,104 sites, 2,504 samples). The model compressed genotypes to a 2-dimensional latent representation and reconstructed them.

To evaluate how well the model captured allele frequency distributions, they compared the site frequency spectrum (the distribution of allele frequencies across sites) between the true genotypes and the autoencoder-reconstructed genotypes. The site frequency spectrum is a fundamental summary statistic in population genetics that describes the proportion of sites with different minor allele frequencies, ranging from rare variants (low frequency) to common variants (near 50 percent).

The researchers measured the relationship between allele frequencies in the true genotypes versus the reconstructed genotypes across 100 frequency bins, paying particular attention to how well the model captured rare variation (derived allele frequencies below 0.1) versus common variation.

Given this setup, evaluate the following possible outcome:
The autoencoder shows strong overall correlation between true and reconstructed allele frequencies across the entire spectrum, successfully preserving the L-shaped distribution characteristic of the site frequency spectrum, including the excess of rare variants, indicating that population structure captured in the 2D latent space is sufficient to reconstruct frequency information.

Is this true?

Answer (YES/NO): NO